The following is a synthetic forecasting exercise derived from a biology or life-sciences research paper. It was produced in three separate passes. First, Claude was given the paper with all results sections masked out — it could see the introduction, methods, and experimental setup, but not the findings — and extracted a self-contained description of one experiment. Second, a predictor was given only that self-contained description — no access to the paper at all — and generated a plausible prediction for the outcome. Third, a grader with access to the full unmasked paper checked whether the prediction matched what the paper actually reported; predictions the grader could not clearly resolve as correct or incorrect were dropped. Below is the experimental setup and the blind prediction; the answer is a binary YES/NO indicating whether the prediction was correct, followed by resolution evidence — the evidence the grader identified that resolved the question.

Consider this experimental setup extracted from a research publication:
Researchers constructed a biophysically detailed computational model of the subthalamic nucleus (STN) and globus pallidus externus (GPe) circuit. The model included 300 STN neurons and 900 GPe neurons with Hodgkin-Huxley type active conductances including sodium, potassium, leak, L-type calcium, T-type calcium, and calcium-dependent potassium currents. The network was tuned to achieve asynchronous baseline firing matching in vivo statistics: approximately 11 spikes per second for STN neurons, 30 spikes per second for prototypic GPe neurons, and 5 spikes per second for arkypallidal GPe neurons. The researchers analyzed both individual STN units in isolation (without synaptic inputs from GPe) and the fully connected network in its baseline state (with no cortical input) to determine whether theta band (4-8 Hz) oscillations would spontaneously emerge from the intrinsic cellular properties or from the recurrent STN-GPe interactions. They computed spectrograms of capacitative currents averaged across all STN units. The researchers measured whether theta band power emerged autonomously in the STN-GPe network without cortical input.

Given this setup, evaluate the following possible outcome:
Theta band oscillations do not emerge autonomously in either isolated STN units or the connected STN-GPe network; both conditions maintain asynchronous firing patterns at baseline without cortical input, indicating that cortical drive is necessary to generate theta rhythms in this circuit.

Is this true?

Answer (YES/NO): YES